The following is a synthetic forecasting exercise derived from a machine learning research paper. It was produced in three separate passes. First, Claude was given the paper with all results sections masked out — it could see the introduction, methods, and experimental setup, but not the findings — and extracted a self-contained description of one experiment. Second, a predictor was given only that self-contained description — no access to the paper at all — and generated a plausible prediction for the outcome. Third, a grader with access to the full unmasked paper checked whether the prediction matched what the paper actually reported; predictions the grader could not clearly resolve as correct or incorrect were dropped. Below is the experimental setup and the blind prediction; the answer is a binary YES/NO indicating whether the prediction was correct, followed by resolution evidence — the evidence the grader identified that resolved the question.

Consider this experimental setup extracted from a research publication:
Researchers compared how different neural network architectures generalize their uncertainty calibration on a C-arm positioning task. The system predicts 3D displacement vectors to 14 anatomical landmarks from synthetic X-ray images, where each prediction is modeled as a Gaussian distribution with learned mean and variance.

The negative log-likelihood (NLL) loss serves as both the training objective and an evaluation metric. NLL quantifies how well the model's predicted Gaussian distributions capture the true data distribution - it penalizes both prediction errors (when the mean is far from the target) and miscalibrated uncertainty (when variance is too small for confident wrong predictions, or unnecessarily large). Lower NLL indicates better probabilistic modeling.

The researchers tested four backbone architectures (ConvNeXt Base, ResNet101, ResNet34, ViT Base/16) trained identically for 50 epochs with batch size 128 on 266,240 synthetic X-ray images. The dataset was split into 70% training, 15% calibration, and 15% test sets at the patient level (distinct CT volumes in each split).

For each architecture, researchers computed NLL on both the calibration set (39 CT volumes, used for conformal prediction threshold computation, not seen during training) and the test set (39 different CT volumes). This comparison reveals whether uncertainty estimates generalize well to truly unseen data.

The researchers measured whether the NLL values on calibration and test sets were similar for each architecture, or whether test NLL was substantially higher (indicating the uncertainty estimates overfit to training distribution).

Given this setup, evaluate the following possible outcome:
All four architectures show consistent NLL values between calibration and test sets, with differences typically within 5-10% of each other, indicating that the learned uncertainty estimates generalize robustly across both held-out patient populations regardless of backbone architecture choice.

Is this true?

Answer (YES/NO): YES